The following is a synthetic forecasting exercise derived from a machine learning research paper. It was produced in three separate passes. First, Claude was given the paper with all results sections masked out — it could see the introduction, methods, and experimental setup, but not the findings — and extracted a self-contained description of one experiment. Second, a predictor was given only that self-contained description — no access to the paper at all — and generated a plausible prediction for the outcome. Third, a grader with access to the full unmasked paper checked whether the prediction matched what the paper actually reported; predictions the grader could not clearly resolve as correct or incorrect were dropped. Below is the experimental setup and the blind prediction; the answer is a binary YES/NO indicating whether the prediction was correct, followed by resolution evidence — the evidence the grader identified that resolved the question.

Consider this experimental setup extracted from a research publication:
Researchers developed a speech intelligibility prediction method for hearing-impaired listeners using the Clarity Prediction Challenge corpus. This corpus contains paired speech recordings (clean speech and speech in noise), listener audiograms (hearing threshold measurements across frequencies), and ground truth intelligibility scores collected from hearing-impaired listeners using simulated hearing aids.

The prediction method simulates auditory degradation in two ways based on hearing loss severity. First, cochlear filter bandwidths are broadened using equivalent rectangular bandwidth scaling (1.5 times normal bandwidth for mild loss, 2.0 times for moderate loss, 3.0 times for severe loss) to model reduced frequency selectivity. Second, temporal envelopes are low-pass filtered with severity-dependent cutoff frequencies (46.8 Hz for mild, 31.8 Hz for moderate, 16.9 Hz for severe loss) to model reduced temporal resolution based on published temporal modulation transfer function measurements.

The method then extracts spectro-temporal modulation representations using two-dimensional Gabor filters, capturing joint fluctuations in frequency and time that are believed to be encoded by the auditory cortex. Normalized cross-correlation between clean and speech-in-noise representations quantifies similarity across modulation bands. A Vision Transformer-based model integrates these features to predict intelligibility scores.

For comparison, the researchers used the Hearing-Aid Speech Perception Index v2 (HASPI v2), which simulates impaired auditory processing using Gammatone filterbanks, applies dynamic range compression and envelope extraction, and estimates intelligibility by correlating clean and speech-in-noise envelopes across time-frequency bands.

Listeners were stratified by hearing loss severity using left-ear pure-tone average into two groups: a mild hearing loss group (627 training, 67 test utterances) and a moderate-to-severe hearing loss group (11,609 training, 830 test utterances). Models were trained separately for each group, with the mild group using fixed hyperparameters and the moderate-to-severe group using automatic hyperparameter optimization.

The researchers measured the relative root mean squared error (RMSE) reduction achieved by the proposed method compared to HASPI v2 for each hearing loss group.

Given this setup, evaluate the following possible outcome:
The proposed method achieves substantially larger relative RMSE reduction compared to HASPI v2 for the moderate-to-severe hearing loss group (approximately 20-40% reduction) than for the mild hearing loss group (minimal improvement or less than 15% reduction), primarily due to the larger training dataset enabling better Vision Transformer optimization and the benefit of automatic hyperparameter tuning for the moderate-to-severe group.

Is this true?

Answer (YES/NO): NO